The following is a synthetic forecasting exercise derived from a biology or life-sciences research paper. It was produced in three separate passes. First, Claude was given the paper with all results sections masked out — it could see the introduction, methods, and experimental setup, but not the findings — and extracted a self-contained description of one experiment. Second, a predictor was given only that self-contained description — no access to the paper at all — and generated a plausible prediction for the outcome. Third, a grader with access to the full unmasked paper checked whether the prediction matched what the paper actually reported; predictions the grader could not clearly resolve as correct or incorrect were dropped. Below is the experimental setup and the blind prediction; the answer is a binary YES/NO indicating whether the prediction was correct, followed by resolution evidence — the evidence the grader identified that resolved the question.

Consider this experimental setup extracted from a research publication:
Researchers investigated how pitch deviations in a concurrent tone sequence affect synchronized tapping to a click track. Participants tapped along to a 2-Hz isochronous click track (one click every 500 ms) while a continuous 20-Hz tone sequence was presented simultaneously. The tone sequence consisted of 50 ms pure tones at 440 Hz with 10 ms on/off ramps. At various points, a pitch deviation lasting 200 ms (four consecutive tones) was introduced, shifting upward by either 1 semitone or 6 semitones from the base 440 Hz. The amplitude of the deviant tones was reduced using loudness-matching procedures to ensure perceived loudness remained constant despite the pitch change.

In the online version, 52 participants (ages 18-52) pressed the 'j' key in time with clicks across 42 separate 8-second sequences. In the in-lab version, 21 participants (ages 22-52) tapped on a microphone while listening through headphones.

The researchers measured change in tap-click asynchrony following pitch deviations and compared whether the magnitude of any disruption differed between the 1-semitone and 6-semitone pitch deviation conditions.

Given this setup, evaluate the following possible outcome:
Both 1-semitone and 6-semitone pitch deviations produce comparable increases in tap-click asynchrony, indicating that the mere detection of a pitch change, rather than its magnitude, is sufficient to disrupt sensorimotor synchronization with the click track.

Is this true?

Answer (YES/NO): NO